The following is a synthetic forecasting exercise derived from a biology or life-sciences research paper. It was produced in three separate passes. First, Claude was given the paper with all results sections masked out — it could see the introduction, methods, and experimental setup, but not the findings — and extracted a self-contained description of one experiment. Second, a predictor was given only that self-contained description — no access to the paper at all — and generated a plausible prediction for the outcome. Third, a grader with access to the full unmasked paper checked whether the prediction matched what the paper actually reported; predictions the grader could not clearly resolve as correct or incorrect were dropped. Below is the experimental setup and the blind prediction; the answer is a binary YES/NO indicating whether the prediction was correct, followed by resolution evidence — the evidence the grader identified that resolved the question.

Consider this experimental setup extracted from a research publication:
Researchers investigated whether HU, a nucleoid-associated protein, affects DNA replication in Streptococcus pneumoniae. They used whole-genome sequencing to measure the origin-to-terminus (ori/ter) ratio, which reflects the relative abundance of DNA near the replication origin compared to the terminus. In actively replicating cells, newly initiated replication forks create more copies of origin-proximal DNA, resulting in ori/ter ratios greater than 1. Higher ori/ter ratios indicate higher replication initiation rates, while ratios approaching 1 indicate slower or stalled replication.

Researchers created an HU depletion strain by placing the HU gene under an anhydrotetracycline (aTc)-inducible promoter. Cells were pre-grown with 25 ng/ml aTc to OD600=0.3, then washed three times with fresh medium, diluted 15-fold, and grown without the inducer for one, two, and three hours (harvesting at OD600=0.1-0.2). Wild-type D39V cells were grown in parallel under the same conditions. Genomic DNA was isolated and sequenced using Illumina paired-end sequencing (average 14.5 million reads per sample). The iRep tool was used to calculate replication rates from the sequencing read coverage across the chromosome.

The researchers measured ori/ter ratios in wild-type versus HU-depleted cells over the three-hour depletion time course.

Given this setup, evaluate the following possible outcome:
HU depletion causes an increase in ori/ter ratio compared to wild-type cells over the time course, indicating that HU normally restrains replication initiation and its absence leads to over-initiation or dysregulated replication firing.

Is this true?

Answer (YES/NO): NO